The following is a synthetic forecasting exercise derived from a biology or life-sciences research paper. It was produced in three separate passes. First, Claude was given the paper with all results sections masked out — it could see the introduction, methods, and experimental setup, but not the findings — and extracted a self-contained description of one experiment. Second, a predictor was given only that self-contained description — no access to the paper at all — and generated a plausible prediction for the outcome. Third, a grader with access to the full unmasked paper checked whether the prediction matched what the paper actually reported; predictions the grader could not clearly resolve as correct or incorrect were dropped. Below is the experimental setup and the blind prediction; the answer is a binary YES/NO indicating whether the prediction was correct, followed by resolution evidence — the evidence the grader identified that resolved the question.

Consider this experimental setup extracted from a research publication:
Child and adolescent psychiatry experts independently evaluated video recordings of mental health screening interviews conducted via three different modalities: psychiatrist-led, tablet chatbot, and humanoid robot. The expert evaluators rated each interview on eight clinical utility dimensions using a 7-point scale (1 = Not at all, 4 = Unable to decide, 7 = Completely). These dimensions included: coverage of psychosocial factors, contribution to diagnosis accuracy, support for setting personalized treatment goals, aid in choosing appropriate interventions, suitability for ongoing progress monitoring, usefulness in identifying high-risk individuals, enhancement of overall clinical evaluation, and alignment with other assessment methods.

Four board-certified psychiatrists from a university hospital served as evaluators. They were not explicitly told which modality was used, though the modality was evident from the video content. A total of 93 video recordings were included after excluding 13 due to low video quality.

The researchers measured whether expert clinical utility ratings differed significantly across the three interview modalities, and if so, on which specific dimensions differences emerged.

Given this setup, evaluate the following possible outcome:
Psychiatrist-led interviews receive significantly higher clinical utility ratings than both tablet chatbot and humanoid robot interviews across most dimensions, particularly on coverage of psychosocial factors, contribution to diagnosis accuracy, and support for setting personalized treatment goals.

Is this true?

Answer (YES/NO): NO